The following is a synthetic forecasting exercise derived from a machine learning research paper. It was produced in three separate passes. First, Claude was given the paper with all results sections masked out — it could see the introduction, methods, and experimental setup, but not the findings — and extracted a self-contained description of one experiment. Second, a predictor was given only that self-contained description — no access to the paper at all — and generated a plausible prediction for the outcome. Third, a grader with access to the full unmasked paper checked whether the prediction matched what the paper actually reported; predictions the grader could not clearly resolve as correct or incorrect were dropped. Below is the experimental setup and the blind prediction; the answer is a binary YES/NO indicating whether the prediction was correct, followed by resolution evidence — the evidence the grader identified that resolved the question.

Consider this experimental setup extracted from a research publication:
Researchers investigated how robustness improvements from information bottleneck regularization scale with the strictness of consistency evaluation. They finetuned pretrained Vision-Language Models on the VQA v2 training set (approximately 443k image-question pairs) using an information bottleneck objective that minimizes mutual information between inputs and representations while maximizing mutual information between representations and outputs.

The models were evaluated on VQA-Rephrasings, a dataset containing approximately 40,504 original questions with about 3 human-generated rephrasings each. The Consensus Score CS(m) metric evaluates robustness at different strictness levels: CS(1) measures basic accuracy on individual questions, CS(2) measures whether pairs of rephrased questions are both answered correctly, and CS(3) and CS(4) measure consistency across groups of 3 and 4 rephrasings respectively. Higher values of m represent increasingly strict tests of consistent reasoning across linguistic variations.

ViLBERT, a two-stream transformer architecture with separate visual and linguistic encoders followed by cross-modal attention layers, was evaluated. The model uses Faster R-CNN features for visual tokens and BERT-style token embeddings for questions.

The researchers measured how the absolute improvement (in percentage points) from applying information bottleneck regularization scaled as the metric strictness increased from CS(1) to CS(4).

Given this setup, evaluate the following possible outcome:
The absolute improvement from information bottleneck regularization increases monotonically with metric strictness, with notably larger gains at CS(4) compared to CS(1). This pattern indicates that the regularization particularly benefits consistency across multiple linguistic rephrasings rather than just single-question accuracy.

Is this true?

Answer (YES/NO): YES